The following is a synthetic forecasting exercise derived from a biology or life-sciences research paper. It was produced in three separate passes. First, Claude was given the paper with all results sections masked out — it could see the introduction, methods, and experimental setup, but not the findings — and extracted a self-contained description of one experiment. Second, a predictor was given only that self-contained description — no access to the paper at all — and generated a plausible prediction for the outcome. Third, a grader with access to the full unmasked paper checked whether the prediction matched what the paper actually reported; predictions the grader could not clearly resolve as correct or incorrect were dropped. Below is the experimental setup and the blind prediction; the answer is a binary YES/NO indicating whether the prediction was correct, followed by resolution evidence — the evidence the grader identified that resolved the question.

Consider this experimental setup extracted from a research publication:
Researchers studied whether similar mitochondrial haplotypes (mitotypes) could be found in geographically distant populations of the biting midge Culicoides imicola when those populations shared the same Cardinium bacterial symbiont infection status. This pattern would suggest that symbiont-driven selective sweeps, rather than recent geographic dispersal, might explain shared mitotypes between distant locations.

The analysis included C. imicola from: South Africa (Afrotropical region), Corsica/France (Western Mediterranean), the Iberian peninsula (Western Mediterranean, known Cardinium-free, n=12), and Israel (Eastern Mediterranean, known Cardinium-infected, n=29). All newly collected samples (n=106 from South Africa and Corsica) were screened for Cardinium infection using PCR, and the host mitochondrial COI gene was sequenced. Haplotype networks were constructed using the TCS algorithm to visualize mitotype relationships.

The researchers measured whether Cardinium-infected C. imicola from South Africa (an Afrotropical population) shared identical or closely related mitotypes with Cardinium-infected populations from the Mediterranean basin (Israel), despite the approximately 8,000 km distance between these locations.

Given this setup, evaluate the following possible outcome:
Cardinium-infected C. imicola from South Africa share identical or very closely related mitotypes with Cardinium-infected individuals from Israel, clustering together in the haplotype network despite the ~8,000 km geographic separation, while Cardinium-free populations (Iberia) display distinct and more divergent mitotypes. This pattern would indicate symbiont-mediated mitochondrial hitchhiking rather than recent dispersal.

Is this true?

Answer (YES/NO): YES